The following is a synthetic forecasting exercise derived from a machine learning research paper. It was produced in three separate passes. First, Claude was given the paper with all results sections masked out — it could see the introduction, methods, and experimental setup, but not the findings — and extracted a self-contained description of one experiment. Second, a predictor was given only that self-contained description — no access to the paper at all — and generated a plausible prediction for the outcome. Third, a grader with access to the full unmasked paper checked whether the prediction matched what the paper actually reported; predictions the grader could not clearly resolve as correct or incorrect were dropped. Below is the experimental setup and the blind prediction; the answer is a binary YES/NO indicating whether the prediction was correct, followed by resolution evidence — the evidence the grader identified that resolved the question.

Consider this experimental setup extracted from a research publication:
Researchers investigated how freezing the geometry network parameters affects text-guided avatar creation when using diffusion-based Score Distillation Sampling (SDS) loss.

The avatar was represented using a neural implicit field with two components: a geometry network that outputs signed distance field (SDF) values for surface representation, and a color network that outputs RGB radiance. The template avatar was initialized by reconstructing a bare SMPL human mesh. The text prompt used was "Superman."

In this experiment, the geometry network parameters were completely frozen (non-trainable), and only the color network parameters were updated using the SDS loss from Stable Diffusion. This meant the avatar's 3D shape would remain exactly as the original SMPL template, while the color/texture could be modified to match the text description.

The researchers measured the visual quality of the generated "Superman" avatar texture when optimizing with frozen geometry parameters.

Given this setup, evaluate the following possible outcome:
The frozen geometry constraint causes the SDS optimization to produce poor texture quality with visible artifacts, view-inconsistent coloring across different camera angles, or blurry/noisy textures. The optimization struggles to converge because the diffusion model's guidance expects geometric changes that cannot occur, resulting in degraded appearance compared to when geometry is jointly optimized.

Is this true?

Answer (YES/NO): NO